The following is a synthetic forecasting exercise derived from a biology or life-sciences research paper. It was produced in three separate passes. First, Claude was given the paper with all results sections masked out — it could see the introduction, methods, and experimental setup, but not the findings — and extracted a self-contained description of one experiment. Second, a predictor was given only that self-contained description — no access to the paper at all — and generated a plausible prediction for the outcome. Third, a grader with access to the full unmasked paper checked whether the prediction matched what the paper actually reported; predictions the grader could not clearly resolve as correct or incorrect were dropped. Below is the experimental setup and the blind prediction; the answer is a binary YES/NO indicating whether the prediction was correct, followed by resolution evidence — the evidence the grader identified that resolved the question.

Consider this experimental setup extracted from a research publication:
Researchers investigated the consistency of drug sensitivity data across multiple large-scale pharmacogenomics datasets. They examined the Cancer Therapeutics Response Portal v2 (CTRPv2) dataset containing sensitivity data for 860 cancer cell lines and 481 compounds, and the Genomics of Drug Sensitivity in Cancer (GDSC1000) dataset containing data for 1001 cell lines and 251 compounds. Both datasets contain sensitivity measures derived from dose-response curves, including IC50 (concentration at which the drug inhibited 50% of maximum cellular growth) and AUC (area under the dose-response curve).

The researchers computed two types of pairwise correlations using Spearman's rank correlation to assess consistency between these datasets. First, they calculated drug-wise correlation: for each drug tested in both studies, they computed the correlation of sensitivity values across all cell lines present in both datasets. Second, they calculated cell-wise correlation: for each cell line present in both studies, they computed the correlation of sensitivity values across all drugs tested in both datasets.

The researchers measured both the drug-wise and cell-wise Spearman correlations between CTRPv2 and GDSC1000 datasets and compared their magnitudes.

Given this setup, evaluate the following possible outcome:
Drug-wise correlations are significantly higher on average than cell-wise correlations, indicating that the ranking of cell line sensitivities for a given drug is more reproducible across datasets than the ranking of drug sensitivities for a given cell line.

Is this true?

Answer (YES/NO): NO